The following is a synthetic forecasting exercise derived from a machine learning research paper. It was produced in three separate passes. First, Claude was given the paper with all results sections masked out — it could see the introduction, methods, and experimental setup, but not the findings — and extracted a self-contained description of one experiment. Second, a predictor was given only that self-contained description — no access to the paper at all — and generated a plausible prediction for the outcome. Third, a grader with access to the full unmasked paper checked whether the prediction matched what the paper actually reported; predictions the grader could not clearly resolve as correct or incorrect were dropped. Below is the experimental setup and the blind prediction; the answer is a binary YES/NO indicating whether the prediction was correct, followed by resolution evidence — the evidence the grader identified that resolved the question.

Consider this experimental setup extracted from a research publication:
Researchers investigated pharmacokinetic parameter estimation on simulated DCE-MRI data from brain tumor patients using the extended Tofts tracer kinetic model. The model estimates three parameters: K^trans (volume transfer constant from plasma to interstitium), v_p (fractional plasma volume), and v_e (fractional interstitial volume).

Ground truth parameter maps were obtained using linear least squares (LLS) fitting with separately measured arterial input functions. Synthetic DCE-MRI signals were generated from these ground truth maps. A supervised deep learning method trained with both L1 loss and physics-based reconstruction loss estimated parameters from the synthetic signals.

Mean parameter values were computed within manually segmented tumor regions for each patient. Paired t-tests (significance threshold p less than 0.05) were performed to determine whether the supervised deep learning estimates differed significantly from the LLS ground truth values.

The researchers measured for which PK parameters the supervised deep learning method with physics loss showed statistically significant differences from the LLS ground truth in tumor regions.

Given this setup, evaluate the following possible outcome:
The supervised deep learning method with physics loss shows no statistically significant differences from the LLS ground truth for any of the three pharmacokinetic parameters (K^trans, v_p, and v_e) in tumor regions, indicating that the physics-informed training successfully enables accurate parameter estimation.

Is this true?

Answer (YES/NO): NO